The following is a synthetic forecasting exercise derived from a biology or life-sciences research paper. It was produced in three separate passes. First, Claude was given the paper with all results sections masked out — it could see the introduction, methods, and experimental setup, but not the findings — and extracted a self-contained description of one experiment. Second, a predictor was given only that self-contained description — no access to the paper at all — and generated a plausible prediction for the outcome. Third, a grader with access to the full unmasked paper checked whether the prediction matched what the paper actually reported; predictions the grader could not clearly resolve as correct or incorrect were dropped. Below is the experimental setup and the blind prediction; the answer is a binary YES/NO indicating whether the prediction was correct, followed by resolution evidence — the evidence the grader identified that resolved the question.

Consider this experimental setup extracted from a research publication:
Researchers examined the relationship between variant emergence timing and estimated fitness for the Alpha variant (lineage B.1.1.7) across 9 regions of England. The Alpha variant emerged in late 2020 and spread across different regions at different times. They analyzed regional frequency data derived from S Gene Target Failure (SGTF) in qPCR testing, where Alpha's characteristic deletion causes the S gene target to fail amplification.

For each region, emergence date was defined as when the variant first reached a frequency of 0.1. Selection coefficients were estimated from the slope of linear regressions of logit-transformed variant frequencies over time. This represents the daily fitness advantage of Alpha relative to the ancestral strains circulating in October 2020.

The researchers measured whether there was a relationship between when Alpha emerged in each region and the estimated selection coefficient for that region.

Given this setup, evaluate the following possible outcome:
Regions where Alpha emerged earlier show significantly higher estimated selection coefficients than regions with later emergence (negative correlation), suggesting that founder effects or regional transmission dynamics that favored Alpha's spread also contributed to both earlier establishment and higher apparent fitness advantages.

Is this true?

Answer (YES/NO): NO